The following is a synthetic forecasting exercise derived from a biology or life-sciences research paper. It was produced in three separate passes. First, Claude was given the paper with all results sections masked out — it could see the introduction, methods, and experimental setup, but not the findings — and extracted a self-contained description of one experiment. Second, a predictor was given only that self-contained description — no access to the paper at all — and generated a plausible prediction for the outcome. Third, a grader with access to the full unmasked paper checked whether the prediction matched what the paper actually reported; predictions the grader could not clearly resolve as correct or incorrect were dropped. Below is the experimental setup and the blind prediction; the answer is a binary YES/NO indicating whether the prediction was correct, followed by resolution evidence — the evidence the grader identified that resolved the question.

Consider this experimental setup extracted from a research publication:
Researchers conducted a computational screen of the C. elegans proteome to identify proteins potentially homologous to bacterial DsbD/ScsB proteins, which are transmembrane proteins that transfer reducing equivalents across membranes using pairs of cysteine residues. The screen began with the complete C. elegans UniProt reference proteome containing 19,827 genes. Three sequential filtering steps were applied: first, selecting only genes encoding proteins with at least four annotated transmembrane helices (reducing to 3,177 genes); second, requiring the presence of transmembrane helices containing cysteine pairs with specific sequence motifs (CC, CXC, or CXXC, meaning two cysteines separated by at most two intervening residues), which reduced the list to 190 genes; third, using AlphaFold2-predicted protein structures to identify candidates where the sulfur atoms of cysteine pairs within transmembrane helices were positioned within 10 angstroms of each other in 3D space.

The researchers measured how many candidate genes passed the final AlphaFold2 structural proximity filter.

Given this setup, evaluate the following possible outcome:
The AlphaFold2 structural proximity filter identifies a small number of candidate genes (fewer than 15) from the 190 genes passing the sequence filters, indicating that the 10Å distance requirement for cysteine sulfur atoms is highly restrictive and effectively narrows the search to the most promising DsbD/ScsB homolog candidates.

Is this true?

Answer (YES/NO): NO